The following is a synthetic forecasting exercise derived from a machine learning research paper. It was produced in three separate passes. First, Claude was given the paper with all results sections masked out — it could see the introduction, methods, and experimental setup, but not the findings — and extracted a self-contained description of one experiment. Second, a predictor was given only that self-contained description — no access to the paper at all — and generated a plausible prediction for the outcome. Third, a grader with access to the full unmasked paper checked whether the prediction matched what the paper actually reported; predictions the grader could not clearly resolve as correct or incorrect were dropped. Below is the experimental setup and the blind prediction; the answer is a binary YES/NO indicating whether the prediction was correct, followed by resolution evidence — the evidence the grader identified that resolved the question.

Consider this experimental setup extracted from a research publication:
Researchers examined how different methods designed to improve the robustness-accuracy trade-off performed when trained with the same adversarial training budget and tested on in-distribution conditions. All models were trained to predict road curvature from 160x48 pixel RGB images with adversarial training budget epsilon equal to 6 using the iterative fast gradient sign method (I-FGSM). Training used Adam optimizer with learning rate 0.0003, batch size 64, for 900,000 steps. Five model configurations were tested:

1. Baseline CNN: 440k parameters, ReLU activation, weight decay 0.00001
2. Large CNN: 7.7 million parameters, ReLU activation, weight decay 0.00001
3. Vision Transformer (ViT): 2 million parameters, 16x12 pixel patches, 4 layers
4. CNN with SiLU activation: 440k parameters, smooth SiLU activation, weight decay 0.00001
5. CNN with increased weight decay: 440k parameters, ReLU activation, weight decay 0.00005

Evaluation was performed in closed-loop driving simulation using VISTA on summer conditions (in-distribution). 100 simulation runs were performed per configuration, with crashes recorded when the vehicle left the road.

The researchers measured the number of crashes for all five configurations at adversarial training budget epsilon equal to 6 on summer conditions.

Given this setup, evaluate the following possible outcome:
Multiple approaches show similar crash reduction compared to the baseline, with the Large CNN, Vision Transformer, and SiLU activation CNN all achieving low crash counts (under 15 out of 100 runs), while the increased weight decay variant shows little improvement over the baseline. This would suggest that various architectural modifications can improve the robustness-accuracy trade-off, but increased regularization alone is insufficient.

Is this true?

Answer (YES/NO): NO